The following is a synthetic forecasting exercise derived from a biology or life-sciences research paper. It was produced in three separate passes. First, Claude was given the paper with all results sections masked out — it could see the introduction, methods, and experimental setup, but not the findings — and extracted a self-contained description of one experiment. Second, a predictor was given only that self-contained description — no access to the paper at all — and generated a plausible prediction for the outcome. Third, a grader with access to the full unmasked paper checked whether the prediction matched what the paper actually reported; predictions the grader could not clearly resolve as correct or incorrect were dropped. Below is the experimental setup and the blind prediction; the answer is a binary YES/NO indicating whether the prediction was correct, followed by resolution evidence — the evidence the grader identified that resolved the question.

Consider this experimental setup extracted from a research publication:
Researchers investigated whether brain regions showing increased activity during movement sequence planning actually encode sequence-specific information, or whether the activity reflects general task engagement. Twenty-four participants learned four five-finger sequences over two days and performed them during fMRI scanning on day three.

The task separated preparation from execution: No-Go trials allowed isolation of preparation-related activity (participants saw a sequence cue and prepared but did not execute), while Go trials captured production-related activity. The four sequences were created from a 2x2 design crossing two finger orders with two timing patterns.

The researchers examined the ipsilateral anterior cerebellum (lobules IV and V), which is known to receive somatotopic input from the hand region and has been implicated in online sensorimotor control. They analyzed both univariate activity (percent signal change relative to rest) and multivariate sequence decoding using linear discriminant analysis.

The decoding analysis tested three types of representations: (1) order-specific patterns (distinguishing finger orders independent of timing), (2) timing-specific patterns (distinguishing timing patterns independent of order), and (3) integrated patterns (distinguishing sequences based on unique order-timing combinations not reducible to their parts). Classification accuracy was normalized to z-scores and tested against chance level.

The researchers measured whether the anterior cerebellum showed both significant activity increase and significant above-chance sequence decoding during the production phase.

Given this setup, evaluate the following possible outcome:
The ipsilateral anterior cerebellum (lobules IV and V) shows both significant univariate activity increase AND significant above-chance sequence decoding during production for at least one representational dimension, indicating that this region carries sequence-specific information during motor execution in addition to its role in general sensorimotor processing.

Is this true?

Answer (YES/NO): NO